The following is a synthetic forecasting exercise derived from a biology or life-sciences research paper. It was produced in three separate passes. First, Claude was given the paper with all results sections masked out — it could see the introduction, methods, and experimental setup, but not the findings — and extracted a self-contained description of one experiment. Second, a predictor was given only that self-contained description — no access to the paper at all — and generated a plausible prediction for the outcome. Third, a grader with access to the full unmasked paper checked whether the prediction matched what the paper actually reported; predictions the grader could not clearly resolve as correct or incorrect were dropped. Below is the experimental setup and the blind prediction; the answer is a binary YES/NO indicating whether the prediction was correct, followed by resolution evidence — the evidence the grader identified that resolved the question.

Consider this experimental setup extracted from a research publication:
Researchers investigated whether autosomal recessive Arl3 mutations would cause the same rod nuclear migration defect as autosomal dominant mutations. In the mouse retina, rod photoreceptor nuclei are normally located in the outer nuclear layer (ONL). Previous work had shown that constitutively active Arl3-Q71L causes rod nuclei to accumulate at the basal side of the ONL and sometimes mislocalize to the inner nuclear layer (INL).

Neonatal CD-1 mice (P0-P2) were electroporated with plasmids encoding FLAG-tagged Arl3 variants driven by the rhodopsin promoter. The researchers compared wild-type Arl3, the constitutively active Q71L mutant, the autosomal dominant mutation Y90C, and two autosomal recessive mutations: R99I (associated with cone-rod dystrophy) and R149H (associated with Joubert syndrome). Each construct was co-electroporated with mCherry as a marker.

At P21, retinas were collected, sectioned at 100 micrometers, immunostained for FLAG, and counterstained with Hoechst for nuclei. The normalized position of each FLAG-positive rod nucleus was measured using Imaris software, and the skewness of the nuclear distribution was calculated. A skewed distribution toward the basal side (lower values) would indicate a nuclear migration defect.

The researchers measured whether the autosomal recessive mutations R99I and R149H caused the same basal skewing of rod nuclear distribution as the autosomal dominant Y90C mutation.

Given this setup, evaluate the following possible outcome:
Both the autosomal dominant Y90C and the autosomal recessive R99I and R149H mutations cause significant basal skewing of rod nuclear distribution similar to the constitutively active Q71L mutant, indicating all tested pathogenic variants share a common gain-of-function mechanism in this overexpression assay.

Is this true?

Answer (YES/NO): NO